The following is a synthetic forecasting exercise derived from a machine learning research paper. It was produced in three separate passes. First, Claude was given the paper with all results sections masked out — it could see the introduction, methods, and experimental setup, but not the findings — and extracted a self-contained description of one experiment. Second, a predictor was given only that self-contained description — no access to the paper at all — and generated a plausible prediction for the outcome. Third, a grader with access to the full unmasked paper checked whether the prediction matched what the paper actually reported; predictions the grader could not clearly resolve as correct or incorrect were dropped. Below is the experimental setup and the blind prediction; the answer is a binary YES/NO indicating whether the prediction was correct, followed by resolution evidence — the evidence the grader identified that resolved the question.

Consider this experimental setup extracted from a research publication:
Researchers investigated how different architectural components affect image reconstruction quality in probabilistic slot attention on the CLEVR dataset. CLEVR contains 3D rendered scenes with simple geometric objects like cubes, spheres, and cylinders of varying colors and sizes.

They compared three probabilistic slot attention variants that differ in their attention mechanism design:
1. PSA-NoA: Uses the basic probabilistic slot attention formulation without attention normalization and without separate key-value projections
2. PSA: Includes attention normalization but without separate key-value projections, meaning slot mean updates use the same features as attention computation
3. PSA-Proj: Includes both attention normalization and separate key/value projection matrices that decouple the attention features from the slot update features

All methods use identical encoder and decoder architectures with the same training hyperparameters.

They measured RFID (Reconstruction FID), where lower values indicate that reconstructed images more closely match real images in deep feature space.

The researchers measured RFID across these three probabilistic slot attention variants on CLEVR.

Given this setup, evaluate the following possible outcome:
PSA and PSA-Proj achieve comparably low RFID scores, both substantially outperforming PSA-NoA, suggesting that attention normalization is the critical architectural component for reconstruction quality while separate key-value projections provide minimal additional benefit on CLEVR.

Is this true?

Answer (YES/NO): NO